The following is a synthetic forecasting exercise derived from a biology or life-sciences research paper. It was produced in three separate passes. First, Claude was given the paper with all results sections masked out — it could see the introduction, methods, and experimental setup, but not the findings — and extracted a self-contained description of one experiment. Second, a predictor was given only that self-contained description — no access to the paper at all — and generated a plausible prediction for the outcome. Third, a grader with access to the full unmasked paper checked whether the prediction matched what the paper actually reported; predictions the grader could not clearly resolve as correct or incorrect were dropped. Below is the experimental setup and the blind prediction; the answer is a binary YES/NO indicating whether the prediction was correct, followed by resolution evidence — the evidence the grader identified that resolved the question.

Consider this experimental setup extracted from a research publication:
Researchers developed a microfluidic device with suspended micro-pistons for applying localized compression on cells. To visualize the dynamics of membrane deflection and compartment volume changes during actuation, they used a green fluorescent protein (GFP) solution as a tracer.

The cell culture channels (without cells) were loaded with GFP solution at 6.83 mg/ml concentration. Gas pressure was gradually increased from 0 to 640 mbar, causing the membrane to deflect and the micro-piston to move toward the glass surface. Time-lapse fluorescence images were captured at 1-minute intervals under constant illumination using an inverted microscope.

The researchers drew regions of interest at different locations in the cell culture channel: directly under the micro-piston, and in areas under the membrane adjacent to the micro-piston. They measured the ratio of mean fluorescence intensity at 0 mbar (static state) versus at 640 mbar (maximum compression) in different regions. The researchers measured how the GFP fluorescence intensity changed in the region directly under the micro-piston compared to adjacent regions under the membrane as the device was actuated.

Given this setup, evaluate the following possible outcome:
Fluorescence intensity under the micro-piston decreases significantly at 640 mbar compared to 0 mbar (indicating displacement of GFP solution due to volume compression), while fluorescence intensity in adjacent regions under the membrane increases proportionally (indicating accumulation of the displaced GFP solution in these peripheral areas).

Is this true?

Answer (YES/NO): NO